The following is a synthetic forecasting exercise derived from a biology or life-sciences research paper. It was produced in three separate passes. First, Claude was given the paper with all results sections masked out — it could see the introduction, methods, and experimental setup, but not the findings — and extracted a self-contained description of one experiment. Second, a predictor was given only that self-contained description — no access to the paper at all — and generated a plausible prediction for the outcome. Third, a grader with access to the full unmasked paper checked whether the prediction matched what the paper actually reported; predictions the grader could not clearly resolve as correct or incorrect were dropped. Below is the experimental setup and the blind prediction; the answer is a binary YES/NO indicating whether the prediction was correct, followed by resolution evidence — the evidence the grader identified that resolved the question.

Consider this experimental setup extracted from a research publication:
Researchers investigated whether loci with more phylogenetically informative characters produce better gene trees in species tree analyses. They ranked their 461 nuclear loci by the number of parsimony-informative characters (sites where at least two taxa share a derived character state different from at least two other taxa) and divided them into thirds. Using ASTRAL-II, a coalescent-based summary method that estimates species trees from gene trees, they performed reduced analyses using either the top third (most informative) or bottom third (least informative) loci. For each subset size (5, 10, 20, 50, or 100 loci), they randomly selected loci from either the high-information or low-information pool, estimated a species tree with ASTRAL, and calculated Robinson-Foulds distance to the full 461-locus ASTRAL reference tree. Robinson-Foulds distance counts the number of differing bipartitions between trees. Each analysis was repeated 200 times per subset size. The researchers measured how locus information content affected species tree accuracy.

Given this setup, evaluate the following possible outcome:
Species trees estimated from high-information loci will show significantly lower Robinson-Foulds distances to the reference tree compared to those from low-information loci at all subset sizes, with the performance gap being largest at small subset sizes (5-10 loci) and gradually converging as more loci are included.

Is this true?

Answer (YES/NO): NO